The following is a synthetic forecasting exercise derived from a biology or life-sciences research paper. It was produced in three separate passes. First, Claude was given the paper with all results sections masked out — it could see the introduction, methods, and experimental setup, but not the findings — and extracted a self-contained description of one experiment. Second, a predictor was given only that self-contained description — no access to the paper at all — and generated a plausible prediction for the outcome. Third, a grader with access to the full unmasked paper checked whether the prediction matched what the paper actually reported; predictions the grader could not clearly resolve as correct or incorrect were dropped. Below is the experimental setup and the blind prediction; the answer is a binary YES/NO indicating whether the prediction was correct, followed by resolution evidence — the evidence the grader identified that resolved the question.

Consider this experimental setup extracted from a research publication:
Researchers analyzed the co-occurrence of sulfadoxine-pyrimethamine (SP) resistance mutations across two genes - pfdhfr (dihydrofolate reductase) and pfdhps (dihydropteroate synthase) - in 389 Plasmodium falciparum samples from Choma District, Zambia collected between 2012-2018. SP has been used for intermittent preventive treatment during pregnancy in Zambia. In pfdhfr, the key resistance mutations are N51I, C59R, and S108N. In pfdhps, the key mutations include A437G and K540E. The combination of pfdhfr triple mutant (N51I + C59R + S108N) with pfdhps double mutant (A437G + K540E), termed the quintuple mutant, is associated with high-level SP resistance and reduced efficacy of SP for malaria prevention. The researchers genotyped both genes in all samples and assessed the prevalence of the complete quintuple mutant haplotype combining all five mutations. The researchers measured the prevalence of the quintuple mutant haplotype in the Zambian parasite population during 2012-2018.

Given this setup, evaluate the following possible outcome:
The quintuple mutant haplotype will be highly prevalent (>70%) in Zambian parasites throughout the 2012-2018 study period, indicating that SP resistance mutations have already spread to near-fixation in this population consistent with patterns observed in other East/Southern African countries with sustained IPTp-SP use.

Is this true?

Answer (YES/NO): YES